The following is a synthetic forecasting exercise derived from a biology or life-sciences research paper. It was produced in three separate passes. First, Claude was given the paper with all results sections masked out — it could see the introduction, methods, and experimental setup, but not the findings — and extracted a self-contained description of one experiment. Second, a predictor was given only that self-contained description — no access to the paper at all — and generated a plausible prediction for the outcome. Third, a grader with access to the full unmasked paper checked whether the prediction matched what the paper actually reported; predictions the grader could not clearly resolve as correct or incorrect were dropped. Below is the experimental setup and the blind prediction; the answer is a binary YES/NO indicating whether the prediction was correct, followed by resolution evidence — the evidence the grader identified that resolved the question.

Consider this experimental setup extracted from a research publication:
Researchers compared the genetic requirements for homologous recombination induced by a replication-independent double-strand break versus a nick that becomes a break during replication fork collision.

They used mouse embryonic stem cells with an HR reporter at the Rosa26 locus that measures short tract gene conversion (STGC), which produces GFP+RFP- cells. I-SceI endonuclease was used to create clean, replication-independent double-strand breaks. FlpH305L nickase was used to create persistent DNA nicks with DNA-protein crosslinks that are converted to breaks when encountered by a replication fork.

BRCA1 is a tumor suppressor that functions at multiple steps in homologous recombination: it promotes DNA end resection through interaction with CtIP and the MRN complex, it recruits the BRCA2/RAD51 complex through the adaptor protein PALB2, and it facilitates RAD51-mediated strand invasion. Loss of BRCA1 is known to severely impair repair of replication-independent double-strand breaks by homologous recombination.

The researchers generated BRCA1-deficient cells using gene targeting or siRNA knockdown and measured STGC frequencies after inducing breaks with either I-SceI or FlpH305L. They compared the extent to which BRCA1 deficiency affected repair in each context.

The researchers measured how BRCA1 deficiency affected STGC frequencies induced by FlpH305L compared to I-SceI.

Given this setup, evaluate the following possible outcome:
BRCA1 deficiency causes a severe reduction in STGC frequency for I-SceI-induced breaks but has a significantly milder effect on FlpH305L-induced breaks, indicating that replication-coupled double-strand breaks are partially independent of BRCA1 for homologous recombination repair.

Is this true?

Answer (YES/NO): YES